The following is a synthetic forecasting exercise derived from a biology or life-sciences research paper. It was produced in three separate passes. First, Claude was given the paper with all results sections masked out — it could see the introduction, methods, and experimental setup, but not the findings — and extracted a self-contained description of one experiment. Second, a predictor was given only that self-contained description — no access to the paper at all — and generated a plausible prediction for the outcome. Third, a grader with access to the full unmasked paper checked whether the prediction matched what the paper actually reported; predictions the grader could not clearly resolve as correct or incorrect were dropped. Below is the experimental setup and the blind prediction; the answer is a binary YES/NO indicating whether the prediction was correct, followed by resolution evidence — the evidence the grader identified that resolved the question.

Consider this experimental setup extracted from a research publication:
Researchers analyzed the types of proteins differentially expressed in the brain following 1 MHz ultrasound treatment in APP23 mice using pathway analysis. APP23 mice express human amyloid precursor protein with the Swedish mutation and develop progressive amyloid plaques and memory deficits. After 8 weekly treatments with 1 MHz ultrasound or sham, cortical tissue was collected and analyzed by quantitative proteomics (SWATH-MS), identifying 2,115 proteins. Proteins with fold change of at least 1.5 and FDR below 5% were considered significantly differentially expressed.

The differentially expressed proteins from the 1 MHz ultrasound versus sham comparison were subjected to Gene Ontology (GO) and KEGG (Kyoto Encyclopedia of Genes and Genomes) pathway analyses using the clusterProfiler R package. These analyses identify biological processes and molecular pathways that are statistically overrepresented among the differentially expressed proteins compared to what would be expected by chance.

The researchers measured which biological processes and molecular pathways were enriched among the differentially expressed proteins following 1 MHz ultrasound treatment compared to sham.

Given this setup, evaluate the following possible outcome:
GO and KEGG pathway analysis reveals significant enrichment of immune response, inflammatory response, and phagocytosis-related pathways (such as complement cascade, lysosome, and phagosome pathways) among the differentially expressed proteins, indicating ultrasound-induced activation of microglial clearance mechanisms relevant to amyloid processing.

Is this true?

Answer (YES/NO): NO